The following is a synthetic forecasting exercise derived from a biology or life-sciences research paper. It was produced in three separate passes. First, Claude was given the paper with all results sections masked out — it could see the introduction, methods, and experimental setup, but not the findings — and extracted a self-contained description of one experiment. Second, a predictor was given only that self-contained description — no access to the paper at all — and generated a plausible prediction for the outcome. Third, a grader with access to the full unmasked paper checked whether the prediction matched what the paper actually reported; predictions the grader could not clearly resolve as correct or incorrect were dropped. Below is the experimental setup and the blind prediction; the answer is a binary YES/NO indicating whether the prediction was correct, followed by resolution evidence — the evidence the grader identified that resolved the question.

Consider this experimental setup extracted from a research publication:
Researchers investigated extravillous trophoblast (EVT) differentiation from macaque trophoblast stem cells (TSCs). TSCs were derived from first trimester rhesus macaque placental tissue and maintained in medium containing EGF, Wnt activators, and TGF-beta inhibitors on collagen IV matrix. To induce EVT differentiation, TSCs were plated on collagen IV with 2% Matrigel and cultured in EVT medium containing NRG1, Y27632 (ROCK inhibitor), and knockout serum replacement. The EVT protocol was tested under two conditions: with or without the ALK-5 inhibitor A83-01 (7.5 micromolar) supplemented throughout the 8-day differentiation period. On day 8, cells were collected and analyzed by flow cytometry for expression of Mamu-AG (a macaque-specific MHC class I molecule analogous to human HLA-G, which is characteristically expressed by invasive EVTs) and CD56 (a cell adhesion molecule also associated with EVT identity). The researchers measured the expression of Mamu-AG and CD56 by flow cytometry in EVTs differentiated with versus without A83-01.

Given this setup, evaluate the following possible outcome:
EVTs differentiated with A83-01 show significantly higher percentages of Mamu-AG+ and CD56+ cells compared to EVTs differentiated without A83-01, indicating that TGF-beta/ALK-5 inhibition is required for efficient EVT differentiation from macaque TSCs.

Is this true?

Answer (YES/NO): NO